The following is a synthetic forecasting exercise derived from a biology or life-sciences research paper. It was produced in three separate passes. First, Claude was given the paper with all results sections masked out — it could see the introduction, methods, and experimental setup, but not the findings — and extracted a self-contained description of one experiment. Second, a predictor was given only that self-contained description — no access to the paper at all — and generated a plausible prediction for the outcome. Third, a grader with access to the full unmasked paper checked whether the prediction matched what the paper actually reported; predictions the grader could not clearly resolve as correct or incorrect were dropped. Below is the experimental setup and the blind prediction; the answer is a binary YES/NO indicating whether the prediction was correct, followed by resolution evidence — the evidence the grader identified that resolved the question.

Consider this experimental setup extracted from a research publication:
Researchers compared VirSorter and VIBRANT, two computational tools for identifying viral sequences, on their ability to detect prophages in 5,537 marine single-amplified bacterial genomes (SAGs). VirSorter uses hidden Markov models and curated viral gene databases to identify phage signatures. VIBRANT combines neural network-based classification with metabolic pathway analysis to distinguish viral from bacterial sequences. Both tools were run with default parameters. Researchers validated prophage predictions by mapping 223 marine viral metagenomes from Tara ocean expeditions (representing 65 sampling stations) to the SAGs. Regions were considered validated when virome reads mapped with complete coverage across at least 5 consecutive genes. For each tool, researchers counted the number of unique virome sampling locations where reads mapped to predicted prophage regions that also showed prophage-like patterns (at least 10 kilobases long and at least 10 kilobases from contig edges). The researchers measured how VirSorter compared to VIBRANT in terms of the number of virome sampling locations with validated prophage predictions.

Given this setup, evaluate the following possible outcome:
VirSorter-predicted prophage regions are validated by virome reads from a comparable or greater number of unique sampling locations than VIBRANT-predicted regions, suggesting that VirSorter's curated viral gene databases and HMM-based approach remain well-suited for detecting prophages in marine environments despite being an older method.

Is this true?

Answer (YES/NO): YES